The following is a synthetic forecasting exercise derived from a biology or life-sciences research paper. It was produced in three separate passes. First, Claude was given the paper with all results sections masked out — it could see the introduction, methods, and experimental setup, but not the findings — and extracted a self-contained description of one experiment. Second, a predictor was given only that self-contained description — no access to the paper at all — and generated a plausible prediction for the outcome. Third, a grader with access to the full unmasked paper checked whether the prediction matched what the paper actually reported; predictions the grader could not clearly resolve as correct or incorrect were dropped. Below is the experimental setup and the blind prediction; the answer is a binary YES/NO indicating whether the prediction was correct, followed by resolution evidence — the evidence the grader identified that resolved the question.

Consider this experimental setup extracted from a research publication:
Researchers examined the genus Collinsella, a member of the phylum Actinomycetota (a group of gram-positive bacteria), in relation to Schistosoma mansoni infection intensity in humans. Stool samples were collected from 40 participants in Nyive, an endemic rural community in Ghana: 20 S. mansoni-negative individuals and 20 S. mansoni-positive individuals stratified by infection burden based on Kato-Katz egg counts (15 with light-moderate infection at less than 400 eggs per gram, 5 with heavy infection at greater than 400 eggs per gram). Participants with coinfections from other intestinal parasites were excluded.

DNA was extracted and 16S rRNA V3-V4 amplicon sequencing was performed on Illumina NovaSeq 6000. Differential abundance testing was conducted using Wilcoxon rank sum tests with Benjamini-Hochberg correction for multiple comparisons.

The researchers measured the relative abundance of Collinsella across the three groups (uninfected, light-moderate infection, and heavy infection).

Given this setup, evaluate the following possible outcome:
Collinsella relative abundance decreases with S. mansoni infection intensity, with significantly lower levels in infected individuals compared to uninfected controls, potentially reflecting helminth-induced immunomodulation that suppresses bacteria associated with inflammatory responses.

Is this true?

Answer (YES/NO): NO